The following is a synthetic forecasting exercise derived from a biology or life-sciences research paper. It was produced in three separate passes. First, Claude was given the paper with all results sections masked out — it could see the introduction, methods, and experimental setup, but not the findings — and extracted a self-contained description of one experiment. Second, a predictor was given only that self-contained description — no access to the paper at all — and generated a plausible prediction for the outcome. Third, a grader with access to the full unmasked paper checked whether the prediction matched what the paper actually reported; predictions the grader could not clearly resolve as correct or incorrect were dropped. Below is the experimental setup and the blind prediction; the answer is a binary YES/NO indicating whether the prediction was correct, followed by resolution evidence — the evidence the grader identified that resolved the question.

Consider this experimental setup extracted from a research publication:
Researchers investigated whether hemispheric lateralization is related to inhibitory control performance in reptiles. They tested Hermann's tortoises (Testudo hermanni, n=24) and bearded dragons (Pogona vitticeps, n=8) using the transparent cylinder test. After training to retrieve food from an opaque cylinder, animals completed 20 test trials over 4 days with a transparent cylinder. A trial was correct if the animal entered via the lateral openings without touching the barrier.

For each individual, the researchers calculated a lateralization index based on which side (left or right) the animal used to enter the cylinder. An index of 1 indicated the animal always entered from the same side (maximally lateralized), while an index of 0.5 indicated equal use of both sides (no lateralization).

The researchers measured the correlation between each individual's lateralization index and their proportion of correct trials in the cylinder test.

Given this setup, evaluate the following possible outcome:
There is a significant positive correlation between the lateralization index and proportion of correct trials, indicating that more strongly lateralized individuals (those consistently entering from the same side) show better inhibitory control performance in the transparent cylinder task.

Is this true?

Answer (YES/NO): YES